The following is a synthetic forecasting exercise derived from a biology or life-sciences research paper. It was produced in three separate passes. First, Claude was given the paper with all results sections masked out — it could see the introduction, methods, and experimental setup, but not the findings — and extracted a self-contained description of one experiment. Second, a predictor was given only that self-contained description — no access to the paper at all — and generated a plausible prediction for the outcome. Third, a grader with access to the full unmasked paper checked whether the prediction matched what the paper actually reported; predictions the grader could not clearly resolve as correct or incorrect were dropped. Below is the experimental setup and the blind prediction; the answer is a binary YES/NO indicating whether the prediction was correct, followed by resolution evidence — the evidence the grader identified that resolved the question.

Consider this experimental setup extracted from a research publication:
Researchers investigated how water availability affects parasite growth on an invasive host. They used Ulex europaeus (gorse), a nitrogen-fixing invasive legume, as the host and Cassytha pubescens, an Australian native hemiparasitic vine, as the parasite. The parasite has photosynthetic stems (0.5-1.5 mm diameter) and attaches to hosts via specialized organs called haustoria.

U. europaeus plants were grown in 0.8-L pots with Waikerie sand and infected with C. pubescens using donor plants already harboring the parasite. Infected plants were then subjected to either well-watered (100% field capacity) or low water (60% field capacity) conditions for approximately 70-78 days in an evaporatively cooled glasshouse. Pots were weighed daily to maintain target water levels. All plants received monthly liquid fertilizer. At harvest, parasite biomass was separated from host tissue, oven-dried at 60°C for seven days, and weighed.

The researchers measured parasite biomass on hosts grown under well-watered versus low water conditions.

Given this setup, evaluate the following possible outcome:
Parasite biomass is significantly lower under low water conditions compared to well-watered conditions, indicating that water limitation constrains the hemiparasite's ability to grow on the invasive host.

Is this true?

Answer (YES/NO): YES